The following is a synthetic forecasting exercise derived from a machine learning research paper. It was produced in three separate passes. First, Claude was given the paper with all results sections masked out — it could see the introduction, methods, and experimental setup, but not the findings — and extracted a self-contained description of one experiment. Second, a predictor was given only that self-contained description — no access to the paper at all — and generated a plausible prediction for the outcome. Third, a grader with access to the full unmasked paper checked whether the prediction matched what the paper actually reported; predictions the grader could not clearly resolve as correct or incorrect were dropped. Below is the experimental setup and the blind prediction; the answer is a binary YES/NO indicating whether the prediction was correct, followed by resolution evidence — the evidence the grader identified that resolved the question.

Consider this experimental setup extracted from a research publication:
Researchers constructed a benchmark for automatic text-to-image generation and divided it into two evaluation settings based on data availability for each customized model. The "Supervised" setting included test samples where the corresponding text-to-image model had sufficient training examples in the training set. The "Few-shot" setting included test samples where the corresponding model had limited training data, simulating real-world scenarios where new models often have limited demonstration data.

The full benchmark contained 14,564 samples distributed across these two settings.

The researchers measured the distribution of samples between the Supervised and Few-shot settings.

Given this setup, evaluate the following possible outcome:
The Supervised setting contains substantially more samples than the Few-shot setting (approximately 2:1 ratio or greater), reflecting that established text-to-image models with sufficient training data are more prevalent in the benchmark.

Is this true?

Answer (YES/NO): YES